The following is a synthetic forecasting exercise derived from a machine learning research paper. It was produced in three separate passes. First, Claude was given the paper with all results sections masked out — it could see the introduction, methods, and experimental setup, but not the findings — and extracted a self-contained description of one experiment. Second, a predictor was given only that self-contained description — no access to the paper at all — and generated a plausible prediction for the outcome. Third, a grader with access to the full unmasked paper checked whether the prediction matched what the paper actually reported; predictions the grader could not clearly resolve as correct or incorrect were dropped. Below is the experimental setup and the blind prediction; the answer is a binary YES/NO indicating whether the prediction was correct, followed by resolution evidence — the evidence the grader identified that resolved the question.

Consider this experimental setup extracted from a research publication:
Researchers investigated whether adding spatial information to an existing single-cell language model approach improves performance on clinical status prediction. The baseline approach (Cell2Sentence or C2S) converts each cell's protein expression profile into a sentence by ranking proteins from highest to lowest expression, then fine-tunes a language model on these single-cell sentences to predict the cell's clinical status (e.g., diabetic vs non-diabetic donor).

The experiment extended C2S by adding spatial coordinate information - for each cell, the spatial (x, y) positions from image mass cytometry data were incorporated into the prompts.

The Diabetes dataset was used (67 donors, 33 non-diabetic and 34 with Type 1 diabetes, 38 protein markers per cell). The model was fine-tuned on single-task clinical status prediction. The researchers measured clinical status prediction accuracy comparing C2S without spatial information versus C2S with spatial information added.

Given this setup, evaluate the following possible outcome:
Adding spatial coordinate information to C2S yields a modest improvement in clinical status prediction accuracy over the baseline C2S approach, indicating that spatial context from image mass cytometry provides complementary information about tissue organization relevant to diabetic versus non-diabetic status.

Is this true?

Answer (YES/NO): YES